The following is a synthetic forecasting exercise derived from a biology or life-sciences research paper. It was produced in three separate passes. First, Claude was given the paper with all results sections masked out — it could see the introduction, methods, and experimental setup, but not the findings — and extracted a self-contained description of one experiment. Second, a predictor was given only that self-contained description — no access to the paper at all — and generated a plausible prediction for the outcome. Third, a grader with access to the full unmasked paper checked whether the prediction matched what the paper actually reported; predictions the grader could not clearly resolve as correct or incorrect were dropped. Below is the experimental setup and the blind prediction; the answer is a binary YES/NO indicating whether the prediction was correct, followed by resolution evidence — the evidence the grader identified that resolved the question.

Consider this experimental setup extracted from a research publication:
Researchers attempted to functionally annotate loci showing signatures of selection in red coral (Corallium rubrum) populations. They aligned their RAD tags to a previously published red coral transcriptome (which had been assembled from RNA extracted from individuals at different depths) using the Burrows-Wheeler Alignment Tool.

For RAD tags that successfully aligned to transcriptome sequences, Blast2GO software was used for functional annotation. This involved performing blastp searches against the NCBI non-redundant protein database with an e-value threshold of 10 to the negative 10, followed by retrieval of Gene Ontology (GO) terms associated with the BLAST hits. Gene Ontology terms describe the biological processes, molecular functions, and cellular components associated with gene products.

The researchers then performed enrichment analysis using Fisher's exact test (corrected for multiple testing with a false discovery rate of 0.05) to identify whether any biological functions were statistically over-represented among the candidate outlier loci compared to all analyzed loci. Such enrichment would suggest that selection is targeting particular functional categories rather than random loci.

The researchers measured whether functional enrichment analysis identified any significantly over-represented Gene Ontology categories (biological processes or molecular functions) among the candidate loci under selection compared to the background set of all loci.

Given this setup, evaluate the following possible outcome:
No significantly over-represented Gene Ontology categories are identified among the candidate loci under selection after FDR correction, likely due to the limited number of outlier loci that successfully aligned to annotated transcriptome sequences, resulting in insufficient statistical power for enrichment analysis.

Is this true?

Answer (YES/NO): YES